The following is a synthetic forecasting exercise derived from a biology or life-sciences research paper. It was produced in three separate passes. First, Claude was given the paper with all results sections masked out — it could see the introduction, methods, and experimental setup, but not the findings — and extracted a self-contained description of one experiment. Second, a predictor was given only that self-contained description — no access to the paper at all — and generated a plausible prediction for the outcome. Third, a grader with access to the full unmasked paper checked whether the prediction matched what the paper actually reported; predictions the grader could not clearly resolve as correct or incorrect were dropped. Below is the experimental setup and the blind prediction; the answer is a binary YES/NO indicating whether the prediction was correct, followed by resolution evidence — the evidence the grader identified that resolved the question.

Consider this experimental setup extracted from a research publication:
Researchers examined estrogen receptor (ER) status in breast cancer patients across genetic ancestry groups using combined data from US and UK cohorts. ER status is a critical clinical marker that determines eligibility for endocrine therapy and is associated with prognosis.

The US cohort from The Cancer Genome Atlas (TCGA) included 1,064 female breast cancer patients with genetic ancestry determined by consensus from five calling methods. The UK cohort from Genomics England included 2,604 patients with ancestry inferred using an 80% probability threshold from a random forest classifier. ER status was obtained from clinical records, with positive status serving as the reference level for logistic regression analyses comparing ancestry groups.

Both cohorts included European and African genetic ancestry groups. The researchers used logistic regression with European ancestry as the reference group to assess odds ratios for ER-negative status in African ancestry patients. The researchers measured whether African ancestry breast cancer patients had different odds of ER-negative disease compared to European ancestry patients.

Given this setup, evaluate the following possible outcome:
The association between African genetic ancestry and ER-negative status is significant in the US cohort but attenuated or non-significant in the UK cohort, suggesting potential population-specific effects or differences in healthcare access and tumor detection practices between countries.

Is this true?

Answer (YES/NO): NO